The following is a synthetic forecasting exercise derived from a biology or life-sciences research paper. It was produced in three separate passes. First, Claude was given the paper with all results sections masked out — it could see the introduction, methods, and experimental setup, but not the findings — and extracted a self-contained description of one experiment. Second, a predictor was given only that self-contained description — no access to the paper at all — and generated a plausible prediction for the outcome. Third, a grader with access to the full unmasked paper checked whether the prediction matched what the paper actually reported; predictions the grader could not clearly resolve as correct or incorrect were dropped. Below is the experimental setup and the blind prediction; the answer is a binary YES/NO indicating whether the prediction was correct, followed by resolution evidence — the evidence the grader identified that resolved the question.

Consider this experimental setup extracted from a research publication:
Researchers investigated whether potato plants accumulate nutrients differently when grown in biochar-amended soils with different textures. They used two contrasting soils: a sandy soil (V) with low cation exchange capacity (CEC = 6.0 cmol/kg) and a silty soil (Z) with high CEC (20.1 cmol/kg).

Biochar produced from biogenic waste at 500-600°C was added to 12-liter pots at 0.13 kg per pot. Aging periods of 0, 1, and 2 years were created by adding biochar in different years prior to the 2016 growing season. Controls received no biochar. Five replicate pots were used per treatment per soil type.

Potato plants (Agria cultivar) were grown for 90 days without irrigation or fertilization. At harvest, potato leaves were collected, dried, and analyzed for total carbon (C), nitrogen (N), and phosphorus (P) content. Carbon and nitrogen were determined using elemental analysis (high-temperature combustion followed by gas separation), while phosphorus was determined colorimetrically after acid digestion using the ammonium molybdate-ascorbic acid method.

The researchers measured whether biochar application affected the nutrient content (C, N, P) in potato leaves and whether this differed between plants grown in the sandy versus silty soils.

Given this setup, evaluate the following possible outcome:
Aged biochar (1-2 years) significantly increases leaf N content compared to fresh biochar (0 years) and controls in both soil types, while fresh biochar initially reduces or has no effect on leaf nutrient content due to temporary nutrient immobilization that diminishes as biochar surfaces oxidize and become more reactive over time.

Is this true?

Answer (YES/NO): NO